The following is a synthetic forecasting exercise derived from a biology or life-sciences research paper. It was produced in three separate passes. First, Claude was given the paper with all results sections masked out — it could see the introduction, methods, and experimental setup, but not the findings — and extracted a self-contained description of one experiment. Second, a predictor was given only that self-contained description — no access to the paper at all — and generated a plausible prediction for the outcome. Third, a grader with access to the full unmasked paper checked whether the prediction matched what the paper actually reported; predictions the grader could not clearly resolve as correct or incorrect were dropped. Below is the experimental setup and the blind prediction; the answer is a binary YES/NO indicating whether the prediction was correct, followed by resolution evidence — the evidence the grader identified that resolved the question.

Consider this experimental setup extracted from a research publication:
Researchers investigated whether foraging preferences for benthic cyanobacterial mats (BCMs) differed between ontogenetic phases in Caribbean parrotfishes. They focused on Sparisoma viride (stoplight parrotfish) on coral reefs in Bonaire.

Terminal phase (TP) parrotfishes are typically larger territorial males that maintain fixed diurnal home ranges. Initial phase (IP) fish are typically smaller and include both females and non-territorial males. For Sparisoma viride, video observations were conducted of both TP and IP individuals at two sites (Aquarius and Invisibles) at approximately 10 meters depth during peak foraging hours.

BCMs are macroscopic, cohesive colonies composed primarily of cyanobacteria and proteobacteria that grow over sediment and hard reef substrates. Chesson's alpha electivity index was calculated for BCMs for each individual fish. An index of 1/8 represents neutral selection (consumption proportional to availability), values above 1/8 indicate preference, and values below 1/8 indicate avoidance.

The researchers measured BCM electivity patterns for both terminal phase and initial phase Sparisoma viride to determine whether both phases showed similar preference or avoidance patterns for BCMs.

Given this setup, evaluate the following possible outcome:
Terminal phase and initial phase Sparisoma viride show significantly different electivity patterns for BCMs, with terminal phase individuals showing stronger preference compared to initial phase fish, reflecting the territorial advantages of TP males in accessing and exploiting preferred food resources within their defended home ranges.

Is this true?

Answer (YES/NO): NO